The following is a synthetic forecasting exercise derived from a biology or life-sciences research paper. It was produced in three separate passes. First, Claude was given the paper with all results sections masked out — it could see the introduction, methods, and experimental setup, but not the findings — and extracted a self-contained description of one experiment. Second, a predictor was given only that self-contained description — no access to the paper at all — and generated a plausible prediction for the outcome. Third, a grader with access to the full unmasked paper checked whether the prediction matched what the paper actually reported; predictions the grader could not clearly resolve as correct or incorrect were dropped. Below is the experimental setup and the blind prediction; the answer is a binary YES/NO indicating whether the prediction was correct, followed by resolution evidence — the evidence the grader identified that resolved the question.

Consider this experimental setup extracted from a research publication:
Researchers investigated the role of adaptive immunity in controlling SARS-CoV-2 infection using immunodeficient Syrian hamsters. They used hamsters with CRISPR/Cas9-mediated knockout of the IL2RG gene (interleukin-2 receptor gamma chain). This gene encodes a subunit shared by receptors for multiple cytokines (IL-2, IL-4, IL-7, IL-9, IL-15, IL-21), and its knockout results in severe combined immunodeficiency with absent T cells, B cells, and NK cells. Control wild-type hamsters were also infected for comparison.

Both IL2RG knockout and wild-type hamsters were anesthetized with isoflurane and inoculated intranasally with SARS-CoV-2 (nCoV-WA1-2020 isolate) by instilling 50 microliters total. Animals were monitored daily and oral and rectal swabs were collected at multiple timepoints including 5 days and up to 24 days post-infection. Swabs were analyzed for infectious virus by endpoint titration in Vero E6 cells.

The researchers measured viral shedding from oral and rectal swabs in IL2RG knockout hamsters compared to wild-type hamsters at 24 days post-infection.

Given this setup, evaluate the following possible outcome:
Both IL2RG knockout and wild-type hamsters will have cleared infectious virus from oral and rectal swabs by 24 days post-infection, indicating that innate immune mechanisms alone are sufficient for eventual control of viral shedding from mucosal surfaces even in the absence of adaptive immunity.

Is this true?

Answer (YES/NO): NO